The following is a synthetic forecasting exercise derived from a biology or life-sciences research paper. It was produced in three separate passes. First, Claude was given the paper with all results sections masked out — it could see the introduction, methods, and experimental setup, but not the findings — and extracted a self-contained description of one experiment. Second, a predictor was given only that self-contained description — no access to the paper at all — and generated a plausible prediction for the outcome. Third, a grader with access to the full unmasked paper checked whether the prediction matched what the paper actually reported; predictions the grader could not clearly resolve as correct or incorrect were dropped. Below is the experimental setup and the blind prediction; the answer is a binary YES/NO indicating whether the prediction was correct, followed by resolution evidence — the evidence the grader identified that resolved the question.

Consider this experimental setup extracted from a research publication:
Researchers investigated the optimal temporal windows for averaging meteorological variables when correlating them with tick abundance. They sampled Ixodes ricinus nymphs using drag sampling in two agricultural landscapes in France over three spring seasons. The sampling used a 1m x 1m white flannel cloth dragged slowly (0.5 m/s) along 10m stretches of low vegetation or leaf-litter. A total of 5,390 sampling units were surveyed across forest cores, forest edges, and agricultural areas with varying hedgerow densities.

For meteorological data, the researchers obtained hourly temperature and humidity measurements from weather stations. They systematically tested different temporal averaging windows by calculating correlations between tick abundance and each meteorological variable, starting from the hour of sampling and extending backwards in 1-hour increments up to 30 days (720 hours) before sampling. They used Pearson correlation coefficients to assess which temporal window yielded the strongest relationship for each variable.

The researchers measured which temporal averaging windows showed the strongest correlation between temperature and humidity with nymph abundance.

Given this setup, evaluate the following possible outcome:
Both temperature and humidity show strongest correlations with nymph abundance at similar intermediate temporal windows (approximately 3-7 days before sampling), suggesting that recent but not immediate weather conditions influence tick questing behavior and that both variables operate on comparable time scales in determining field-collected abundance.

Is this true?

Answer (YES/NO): NO